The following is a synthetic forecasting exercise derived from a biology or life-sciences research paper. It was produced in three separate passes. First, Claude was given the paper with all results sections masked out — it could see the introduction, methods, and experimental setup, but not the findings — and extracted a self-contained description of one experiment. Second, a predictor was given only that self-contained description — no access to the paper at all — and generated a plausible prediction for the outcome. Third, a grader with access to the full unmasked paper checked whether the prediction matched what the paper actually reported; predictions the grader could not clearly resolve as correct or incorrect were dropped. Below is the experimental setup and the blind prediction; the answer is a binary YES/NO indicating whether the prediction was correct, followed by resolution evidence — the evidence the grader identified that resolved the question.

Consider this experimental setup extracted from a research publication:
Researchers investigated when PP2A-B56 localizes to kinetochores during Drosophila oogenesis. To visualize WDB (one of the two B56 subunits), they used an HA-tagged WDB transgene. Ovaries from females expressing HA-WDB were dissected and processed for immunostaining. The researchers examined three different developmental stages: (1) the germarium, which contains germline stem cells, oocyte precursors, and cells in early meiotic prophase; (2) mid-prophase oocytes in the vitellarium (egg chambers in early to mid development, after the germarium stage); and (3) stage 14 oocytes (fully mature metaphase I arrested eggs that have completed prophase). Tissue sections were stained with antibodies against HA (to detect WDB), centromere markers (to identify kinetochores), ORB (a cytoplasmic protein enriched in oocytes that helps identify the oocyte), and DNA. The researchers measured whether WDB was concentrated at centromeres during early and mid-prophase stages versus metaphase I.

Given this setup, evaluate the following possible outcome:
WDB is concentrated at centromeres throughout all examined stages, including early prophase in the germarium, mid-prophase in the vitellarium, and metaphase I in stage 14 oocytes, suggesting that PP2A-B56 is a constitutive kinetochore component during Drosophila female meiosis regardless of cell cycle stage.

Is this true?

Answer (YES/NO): NO